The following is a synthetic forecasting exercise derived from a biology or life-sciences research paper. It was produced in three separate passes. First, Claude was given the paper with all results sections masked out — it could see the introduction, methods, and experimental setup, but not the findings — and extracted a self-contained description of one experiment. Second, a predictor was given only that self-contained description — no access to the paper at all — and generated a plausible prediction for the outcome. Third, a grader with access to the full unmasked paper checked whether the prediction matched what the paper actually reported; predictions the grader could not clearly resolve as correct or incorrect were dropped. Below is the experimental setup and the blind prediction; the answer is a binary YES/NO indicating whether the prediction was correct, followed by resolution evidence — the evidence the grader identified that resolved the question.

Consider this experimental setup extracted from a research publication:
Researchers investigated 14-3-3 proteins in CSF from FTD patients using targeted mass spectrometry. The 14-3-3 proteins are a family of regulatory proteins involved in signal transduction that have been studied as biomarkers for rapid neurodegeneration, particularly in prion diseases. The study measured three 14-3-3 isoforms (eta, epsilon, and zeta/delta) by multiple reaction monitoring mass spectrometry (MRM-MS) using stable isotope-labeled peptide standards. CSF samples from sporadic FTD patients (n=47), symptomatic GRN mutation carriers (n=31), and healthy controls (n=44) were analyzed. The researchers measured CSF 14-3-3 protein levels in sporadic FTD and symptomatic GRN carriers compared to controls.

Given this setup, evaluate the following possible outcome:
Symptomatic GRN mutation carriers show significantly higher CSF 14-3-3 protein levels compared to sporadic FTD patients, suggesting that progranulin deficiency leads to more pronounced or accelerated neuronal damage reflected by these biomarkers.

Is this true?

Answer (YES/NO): NO